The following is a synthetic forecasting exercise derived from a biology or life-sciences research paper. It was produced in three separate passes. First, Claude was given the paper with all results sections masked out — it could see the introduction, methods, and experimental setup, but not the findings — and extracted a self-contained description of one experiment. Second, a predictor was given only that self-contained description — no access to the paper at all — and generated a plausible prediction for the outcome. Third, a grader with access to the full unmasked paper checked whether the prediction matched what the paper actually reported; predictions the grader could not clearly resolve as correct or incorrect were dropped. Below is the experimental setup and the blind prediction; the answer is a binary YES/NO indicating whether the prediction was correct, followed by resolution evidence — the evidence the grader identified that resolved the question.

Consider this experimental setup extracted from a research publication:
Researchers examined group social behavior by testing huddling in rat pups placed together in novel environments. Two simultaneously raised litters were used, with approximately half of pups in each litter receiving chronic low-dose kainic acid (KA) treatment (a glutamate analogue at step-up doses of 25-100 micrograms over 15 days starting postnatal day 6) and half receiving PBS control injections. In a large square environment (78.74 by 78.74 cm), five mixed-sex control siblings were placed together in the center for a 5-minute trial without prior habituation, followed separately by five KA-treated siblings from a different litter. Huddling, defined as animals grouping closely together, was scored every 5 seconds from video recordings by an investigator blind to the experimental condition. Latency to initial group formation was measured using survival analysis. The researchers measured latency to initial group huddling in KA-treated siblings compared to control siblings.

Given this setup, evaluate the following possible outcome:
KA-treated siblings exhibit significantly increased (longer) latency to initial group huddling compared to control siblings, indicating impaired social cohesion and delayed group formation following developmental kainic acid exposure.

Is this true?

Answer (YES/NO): YES